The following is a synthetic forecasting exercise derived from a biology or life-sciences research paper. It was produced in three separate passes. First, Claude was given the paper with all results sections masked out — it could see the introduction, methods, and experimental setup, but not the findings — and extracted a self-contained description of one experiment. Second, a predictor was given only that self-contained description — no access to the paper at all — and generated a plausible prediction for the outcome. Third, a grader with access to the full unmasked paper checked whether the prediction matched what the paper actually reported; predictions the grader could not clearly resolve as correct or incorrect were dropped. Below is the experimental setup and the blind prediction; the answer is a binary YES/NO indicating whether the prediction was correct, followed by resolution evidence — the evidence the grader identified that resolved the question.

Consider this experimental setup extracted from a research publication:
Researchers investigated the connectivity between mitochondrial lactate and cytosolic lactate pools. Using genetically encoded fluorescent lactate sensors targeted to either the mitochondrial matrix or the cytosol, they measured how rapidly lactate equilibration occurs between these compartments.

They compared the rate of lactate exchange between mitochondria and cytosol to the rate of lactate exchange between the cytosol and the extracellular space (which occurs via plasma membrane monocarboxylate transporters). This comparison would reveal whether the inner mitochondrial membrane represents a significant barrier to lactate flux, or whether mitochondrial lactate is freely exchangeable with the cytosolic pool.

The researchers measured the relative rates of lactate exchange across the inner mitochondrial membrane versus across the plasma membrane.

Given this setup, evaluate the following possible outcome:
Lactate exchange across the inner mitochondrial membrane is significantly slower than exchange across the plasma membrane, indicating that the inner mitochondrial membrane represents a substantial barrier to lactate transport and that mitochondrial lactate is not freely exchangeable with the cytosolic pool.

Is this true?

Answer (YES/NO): NO